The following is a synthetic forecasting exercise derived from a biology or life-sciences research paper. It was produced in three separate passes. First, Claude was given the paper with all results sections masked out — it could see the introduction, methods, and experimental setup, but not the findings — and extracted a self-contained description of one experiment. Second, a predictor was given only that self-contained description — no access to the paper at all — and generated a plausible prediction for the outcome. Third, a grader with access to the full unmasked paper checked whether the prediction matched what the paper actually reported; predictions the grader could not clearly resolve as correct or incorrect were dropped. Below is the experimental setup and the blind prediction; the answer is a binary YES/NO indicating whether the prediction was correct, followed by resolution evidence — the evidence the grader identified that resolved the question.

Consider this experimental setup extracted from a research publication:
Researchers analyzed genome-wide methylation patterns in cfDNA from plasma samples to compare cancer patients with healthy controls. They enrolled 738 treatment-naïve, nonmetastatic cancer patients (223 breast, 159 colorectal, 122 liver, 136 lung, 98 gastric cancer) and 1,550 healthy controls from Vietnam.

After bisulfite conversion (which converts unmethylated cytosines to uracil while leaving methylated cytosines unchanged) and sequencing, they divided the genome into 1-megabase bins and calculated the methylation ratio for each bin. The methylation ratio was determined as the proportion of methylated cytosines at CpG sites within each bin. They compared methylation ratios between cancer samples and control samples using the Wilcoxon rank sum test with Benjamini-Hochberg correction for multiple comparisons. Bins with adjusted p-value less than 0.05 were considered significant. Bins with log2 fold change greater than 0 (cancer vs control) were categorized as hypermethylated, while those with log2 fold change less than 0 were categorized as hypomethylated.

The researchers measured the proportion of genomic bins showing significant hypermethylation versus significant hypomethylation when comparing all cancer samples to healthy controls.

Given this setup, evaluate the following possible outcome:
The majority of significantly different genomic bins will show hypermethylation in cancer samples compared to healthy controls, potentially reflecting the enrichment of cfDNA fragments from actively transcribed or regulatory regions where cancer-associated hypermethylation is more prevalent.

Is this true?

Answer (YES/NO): NO